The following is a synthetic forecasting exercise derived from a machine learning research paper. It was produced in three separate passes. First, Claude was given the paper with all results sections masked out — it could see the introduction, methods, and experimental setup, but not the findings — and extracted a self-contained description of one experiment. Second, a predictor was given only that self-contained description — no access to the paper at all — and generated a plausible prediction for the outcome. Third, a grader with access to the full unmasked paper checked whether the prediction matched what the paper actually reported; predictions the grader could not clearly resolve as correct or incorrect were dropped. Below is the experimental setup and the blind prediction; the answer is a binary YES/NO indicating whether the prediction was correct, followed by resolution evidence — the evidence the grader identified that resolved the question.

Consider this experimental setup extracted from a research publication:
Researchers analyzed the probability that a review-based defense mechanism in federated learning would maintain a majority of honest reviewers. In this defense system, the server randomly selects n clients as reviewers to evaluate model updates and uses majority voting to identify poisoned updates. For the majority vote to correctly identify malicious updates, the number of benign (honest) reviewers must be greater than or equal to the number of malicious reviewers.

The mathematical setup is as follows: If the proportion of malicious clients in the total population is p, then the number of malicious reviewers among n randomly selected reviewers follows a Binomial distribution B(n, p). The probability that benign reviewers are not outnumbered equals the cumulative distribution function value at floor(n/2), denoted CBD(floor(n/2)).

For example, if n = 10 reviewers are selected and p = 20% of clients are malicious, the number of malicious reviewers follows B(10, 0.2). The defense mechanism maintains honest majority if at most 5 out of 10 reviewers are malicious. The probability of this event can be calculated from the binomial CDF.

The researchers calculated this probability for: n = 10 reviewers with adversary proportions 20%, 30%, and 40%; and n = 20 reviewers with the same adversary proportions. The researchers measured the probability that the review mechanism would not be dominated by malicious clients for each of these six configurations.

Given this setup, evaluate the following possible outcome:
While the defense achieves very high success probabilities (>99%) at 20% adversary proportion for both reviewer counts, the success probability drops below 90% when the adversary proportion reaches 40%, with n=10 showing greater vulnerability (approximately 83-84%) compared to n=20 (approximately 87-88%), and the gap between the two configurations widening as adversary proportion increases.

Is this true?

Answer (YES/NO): YES